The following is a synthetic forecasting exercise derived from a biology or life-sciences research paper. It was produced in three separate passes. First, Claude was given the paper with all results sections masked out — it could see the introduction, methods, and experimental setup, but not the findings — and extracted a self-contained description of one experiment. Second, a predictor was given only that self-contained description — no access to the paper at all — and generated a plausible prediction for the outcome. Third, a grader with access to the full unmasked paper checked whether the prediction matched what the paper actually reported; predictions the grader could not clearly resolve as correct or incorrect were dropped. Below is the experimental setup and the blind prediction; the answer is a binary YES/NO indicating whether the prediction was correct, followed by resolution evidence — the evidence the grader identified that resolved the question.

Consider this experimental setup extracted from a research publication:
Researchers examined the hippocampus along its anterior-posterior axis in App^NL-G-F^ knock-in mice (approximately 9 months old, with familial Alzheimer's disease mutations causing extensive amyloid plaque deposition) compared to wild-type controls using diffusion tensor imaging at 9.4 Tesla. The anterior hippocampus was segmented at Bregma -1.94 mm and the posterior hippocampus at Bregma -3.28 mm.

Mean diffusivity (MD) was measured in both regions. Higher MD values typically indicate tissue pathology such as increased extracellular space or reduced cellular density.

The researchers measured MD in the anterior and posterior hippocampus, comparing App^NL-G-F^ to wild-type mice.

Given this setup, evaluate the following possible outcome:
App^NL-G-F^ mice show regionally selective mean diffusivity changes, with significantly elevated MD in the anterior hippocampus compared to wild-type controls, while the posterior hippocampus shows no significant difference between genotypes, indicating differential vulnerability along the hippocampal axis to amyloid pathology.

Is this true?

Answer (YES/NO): NO